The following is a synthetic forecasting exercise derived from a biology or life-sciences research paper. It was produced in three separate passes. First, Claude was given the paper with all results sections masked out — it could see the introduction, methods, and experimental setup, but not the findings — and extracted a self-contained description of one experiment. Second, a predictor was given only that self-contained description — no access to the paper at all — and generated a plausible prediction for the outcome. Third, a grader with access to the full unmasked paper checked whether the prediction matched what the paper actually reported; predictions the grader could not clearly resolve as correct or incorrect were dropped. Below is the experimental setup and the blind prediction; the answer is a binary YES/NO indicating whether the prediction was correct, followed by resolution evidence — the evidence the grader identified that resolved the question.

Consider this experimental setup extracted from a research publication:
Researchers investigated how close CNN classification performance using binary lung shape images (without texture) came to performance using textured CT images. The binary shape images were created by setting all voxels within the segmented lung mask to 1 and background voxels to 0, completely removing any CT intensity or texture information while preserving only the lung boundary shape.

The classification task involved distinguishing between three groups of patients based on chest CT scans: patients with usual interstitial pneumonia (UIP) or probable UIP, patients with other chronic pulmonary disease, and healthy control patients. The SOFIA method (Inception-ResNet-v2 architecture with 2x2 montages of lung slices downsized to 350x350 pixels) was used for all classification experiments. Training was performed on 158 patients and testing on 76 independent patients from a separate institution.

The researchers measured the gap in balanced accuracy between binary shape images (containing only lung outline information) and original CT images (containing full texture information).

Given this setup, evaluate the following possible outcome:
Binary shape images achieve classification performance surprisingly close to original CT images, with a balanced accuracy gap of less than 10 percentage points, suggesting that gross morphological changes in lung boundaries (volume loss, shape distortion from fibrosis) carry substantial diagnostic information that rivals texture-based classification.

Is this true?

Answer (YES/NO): YES